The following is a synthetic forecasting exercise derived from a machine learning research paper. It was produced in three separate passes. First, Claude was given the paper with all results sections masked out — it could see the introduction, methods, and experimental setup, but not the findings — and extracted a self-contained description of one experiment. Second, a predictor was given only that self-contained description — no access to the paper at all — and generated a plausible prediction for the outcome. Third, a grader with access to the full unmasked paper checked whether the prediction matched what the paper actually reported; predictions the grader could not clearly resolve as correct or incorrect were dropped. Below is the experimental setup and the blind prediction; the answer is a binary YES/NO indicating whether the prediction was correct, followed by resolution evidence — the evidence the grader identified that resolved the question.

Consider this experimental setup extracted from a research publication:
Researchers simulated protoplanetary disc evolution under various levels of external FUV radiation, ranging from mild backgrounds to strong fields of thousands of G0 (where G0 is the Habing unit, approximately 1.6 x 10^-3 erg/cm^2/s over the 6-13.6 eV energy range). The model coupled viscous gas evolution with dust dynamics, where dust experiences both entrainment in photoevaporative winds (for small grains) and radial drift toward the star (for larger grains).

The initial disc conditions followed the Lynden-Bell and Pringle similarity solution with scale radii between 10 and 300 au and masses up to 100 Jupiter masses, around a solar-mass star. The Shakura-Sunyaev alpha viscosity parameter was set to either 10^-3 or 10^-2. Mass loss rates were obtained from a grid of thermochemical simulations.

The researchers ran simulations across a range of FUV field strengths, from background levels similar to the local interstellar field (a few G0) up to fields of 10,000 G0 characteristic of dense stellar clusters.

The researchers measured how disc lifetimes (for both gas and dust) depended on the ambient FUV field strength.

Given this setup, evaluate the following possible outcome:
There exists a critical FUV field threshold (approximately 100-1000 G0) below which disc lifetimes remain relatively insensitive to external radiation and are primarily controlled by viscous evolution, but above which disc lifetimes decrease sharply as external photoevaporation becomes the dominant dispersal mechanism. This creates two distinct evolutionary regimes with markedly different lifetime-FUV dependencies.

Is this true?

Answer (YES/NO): NO